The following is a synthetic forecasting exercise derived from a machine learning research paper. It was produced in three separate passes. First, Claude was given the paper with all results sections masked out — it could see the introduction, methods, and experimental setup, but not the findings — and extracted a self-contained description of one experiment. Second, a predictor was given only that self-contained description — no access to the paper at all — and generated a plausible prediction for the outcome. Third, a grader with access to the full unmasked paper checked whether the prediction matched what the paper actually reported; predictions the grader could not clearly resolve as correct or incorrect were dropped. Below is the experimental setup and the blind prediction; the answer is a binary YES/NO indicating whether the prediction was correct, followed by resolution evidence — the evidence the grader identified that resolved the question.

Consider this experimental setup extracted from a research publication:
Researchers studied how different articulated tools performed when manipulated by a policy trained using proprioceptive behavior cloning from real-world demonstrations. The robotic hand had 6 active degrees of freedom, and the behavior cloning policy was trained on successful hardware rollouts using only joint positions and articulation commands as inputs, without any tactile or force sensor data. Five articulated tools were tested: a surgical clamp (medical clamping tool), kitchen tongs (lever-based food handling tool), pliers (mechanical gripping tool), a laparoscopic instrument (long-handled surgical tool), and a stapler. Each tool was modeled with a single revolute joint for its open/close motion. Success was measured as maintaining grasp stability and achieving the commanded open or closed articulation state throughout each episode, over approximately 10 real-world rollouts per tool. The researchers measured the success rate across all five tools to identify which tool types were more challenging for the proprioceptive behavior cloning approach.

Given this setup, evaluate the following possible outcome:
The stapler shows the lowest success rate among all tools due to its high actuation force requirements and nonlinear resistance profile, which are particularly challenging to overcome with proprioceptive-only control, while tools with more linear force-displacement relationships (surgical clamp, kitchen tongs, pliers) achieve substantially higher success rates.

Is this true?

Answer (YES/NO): NO